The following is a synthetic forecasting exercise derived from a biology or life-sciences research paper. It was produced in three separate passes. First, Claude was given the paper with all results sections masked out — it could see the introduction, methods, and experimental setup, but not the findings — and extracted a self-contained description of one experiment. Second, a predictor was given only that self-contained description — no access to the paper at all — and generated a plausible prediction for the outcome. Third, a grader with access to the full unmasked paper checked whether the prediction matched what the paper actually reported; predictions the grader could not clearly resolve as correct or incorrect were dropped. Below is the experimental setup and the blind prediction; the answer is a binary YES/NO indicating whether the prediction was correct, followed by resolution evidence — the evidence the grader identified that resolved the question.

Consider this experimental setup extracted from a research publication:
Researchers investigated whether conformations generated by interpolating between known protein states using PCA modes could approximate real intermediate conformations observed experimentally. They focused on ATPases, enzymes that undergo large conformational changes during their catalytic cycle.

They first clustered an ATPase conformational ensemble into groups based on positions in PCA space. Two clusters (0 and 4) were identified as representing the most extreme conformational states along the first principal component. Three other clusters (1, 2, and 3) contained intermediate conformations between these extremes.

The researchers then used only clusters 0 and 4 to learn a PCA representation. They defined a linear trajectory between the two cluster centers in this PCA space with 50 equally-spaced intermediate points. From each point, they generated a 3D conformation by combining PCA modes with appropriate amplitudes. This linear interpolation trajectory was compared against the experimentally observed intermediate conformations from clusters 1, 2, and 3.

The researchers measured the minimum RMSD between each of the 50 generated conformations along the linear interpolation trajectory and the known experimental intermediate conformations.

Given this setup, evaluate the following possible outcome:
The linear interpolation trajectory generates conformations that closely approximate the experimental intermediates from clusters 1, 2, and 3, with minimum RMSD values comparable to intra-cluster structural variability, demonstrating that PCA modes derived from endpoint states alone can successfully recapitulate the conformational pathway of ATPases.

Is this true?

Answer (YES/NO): NO